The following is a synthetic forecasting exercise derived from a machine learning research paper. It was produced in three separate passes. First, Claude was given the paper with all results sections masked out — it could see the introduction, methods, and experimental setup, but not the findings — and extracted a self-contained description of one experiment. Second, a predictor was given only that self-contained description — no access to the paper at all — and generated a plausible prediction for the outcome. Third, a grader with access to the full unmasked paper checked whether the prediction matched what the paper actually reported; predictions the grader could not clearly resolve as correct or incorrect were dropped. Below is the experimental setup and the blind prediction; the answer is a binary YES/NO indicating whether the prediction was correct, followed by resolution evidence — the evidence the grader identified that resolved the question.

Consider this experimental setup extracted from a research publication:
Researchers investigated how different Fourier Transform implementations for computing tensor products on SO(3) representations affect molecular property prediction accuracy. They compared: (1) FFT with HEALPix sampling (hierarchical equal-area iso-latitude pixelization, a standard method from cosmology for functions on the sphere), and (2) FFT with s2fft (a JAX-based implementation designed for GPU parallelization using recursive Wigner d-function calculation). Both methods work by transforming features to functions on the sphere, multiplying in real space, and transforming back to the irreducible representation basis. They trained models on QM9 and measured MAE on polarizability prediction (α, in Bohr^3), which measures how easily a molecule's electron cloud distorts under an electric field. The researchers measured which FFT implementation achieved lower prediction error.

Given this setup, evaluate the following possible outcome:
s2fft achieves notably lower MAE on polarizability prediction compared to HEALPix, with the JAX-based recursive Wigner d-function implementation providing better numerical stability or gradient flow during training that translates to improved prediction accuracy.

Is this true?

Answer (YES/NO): NO